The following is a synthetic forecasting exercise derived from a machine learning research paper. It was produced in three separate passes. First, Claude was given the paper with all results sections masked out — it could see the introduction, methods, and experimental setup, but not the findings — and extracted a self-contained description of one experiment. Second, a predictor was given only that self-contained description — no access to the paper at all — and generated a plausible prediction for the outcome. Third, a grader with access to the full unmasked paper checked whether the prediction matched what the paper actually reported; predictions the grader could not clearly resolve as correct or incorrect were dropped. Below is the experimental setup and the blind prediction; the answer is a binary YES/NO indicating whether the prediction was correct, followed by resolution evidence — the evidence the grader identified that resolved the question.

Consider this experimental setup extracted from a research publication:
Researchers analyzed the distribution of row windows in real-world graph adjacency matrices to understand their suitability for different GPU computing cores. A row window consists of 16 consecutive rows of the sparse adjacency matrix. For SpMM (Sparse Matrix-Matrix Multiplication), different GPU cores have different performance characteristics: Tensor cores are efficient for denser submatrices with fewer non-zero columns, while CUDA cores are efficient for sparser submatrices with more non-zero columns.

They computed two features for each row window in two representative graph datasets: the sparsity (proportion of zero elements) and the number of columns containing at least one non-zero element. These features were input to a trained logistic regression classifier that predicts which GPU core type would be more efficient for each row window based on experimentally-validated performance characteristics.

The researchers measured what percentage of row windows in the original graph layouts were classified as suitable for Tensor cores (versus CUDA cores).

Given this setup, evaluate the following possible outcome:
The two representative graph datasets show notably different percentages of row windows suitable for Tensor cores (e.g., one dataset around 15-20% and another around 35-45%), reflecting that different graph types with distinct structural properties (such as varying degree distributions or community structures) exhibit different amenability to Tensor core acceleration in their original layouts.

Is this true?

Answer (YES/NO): NO